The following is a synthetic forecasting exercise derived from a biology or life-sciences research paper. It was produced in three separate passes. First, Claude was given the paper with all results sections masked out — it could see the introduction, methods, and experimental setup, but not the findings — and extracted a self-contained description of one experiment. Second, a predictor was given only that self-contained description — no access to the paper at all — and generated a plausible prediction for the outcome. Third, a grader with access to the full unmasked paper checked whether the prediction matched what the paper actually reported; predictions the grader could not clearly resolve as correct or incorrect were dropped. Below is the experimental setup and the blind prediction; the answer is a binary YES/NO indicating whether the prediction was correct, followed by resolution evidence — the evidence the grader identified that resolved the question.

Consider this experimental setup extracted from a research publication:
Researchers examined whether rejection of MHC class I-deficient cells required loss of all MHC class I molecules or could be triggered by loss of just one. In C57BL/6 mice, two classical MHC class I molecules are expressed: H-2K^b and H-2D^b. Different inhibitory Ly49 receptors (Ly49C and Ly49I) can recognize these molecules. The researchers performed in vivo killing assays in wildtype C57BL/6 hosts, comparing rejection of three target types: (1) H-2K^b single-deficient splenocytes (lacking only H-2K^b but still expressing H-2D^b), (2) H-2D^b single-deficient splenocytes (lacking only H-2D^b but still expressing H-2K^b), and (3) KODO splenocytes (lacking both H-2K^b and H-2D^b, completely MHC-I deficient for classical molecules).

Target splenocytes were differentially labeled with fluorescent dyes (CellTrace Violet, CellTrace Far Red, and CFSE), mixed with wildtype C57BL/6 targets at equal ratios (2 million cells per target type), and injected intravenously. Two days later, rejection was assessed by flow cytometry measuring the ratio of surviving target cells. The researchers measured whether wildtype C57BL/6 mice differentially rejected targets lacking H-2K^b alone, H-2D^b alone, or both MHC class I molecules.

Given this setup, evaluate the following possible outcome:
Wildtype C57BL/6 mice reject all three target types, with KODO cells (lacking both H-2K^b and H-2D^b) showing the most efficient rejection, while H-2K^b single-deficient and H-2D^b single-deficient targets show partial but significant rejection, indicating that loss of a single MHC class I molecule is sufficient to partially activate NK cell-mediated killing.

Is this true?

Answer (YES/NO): NO